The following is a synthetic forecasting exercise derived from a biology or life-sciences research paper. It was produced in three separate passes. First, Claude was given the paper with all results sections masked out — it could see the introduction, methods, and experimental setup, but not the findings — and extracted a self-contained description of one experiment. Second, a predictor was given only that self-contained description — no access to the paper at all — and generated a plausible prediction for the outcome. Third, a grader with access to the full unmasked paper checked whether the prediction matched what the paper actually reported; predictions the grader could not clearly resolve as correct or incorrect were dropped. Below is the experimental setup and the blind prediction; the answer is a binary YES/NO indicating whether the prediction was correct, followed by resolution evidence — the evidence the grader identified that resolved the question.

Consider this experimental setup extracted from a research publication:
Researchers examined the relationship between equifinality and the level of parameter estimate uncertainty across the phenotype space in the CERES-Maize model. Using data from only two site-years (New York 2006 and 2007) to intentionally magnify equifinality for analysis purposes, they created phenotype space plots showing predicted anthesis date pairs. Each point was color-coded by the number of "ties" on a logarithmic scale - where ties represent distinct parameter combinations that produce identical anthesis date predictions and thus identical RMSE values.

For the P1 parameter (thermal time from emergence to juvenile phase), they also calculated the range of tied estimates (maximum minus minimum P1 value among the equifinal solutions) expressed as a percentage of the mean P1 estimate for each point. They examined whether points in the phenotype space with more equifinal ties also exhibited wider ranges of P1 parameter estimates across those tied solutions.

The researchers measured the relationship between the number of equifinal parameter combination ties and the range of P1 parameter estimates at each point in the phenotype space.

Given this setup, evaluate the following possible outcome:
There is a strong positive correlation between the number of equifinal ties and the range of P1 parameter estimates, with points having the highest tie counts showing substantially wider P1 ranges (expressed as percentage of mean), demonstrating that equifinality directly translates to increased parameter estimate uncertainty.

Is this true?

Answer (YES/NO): YES